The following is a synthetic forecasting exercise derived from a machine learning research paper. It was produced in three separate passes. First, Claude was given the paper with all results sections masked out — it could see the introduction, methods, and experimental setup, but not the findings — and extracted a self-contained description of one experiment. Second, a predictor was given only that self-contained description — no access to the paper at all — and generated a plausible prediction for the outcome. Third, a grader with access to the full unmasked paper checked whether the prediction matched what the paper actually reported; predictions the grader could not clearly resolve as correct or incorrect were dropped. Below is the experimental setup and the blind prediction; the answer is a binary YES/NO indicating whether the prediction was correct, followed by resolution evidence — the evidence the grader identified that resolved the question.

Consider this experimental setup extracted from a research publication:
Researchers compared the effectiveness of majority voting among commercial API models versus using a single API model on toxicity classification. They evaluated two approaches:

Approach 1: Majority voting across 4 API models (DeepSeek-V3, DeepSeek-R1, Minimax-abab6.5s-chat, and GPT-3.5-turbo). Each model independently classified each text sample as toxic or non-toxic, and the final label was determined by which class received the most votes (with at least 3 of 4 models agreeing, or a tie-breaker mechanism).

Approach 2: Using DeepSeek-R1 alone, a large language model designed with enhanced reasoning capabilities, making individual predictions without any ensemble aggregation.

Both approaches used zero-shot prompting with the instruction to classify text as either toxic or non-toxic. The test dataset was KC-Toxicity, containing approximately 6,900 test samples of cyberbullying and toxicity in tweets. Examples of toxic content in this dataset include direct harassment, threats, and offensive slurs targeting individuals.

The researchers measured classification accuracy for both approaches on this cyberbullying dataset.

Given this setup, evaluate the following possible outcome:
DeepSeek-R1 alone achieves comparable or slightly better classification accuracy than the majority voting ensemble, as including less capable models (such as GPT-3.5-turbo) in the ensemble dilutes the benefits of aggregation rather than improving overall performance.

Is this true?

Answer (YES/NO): YES